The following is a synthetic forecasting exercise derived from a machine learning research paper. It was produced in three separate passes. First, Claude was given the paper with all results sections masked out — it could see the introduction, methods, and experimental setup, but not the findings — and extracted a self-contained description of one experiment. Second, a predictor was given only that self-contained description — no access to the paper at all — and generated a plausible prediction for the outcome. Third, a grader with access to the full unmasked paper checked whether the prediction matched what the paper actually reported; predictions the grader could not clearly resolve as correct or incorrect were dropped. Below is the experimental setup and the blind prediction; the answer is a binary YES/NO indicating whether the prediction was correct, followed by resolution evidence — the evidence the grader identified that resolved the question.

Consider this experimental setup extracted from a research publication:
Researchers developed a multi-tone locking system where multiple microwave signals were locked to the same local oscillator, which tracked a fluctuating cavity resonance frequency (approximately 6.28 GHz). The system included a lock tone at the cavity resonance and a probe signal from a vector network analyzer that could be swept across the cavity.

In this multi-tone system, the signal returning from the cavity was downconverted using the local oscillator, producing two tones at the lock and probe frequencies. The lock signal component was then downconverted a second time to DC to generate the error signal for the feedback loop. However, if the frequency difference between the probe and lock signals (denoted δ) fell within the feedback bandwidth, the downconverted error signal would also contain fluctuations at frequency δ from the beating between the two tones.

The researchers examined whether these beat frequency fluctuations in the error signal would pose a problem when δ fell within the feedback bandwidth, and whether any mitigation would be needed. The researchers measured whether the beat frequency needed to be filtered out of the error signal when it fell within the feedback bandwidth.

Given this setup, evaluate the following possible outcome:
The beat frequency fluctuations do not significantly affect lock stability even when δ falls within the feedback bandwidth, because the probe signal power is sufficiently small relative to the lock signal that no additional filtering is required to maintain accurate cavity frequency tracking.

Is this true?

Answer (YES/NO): NO